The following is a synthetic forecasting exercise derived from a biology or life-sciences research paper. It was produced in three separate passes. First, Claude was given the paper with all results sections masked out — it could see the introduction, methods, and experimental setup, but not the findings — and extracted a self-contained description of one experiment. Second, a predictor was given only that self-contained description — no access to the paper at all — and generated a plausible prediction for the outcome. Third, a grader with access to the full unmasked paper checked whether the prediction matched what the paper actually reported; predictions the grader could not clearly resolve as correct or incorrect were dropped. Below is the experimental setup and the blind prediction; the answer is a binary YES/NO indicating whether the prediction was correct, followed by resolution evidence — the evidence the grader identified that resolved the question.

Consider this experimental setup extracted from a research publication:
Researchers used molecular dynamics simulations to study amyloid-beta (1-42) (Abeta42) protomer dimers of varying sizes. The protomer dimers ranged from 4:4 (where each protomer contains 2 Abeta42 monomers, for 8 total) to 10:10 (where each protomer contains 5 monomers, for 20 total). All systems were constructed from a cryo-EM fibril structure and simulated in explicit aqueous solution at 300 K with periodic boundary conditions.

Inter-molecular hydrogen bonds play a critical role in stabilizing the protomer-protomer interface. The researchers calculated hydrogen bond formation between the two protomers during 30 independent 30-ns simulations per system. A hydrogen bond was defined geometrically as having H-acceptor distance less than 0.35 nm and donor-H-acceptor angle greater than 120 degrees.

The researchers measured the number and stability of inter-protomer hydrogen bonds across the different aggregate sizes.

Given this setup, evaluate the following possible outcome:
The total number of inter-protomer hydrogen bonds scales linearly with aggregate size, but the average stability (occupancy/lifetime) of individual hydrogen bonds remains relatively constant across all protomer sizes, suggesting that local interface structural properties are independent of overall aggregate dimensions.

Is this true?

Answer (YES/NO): NO